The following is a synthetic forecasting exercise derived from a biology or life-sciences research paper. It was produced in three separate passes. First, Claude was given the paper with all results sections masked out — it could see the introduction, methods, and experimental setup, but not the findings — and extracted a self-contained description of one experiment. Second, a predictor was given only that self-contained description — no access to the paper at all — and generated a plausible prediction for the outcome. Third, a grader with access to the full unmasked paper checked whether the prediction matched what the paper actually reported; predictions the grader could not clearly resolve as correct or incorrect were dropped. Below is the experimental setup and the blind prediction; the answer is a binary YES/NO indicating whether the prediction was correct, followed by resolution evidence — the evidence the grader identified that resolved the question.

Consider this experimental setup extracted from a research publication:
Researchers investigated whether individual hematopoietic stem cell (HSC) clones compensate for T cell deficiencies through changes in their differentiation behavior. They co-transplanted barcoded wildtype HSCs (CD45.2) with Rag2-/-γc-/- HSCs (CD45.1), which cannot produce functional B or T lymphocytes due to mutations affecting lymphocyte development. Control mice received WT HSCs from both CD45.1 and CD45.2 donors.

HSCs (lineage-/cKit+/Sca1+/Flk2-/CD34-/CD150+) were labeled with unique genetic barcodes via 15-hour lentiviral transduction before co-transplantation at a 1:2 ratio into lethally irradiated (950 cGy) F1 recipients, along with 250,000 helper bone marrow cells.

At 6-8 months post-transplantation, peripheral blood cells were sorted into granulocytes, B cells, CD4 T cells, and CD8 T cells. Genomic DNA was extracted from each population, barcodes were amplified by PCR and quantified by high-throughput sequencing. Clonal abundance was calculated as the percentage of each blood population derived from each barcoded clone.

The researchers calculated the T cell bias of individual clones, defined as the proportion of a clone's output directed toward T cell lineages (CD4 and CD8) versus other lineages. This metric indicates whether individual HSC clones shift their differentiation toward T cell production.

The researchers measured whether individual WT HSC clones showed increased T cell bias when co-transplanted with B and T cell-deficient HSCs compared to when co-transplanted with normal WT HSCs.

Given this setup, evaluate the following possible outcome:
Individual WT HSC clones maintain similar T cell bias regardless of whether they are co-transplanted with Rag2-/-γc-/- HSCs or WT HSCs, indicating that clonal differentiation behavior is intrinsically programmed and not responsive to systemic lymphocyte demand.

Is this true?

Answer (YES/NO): NO